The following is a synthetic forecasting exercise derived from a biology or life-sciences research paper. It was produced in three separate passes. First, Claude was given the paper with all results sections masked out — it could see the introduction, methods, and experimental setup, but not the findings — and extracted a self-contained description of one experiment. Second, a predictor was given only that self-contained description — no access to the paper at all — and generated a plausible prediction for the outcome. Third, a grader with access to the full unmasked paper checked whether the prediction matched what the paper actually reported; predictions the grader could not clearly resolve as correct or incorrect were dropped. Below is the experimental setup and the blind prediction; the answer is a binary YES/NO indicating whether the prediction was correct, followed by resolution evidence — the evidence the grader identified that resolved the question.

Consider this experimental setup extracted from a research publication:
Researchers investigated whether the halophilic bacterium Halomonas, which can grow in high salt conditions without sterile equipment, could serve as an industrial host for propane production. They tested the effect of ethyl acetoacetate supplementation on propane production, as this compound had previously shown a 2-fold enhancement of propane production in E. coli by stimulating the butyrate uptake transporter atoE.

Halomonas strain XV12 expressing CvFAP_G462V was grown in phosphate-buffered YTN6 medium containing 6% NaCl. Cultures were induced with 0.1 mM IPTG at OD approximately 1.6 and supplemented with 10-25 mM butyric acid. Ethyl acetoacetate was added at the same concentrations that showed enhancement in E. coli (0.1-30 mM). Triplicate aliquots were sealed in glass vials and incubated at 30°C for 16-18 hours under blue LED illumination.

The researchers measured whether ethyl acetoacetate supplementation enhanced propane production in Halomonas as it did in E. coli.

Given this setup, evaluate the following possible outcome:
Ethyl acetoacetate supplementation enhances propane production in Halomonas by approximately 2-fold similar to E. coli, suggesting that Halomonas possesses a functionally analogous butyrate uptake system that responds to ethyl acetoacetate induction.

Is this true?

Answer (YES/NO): NO